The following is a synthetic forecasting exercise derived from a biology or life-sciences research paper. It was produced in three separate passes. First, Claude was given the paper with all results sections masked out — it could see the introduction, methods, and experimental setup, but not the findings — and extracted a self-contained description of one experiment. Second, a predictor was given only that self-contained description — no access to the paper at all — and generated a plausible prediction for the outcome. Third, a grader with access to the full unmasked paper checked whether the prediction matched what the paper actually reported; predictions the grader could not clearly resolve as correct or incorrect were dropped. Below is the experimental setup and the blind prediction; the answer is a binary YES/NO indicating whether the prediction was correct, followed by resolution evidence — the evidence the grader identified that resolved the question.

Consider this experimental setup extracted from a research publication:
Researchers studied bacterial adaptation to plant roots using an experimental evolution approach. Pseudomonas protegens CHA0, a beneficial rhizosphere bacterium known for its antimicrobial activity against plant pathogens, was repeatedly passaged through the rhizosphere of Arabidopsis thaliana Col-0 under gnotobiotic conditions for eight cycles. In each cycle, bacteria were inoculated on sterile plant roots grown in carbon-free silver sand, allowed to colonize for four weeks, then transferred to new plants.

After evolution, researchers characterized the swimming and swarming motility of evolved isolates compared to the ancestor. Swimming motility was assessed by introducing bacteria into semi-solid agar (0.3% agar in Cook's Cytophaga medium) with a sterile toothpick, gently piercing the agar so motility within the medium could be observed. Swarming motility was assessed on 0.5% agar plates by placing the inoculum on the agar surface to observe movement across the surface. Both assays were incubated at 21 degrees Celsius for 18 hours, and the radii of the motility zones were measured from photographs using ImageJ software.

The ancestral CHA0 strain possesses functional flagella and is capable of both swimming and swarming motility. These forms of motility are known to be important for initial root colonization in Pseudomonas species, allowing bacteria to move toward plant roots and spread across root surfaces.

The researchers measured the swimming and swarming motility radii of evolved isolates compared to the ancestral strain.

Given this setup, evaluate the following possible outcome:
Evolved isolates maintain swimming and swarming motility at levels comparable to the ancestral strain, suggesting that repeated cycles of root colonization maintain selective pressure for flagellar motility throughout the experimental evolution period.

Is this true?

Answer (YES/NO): NO